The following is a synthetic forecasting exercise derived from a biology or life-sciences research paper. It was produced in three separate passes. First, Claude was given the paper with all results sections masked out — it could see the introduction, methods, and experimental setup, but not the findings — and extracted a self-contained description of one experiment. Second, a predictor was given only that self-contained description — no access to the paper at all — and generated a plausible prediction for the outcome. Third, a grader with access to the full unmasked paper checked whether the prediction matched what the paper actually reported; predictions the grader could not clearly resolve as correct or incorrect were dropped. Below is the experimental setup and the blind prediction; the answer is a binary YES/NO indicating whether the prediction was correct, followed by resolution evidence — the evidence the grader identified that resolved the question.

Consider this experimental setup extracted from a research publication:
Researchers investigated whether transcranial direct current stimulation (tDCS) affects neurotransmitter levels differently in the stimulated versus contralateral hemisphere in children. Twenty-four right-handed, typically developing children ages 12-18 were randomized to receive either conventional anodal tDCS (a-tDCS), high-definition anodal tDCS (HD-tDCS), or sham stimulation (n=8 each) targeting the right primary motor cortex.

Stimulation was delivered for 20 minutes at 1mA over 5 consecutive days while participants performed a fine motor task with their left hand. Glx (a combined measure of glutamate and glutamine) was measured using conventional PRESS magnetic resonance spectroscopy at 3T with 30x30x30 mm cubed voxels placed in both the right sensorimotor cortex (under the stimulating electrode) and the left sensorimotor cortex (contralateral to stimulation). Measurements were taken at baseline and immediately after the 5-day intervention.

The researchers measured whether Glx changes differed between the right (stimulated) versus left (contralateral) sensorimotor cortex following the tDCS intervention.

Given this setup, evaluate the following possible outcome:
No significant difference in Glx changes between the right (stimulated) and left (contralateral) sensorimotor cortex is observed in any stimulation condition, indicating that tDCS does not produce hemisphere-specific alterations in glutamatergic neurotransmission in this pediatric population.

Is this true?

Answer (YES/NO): NO